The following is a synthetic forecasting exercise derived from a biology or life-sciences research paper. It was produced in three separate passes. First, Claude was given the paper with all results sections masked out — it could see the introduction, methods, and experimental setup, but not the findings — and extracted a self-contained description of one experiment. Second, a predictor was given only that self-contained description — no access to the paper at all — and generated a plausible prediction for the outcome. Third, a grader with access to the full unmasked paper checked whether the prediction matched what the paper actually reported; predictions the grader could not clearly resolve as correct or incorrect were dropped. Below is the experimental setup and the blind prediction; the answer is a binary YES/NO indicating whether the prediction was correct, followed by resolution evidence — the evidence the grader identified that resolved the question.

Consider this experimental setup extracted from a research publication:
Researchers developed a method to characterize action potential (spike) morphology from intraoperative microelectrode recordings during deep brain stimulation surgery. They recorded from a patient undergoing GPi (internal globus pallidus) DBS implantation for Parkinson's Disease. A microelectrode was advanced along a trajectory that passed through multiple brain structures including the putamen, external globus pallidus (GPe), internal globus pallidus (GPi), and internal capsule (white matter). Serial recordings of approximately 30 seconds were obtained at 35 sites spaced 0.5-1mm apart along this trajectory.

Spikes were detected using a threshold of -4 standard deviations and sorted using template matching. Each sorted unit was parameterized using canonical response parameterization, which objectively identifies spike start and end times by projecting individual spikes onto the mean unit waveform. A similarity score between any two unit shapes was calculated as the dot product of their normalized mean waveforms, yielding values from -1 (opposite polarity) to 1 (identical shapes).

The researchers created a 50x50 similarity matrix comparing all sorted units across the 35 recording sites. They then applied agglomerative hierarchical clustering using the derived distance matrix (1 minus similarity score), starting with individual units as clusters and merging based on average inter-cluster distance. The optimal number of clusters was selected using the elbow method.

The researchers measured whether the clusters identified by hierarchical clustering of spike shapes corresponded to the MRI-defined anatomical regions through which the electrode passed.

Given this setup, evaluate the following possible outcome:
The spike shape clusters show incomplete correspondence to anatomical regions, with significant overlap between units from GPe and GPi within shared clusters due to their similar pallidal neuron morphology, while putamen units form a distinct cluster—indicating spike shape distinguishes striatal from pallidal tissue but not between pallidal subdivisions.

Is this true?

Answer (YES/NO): NO